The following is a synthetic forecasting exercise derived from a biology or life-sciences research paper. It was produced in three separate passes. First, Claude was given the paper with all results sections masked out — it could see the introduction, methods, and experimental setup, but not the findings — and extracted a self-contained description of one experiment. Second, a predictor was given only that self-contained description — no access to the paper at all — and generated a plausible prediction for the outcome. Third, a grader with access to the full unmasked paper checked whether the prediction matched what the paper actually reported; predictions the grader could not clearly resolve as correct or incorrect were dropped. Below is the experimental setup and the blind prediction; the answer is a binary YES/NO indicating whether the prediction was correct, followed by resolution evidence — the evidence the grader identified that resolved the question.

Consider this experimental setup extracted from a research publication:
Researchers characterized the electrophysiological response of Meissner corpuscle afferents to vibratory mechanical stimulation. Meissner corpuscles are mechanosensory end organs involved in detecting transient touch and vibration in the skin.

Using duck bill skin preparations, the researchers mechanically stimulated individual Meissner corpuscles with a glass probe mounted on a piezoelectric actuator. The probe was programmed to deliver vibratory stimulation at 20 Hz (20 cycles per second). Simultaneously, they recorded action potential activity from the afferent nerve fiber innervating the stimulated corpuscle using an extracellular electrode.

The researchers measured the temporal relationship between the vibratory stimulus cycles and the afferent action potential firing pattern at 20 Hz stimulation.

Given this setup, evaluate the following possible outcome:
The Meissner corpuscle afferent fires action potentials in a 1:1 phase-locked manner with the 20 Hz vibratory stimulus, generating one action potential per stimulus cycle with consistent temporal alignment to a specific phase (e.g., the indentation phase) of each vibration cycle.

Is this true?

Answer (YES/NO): YES